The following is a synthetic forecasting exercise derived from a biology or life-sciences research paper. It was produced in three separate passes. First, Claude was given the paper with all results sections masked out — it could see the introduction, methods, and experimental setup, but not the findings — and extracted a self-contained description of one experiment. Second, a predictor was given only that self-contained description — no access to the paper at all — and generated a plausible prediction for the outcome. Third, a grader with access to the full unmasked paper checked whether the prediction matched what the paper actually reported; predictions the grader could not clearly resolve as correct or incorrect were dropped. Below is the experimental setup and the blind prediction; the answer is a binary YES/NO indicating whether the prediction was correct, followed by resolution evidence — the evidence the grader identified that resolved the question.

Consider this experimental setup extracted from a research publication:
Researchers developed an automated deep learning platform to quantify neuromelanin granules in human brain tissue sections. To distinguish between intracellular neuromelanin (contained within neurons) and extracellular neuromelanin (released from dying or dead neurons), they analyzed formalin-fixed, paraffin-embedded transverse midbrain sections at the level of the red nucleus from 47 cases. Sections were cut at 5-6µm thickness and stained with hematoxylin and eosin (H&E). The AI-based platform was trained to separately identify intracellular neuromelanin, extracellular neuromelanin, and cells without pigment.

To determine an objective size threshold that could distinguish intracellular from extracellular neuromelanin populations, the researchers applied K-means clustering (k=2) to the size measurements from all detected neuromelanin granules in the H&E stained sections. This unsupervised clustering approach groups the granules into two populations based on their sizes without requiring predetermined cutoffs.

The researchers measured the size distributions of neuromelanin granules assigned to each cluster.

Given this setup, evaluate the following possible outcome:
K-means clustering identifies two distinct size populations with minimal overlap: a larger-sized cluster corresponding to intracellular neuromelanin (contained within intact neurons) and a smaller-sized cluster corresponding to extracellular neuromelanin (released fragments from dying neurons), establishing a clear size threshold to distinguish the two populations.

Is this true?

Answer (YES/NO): YES